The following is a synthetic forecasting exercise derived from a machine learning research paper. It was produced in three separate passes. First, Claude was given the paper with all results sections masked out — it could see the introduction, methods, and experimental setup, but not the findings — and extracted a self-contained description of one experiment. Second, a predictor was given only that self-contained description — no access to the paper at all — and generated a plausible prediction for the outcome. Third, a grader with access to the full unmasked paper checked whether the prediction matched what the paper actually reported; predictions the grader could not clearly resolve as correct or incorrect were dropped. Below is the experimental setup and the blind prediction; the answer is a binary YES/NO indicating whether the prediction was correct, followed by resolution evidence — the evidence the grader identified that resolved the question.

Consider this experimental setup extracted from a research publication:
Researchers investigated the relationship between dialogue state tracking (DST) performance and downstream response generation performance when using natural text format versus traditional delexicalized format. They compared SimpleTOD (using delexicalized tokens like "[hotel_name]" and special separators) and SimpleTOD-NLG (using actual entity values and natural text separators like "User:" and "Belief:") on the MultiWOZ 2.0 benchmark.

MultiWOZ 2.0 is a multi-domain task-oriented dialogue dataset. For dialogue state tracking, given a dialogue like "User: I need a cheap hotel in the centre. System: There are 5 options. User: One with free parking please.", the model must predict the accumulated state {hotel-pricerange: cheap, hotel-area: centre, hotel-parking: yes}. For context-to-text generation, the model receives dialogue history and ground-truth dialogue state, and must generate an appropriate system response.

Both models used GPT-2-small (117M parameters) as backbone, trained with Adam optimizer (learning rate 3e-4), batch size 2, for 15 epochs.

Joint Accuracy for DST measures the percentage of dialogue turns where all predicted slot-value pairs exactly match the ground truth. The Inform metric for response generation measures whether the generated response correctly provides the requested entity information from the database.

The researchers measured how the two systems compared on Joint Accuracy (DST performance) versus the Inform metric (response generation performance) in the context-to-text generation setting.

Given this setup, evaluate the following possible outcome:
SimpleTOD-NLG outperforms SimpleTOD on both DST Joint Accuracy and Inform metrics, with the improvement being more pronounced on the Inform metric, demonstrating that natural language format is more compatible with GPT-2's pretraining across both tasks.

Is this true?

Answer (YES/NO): NO